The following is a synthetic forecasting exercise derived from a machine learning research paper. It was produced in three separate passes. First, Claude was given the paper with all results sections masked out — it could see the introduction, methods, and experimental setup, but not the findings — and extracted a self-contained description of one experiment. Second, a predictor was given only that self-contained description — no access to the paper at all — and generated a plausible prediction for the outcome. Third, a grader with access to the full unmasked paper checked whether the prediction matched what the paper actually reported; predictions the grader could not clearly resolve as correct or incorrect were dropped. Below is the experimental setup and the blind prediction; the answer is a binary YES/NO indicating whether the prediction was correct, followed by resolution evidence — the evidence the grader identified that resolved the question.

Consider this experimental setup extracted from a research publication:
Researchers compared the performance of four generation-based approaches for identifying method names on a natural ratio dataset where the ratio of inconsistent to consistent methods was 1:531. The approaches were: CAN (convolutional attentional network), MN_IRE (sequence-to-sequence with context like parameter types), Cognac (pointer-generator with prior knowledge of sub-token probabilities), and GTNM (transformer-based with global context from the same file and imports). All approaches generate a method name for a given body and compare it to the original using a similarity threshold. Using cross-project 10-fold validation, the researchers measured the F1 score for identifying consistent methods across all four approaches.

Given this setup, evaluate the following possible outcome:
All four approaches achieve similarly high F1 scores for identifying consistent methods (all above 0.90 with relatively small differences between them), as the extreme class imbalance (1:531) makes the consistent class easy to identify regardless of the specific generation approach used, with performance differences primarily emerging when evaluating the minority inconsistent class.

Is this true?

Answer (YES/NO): NO